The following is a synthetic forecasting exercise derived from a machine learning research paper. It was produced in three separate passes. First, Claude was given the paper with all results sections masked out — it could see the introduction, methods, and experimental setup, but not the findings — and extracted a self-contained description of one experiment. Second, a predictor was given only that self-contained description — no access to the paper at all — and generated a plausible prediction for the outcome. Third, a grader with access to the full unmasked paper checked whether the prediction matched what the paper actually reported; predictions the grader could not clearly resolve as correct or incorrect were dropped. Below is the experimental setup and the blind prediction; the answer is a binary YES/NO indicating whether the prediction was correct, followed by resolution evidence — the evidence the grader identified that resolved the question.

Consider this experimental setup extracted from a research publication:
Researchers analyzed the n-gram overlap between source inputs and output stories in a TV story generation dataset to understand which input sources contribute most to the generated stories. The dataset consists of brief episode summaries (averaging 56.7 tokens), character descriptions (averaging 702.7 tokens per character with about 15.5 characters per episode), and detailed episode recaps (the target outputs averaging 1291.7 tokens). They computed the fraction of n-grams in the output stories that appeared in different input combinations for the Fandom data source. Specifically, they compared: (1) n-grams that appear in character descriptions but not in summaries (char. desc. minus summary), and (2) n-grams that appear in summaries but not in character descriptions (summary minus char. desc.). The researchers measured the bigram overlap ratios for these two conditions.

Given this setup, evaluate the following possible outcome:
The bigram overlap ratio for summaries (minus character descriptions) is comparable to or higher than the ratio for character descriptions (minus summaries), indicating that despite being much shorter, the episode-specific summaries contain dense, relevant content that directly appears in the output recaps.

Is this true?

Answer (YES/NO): NO